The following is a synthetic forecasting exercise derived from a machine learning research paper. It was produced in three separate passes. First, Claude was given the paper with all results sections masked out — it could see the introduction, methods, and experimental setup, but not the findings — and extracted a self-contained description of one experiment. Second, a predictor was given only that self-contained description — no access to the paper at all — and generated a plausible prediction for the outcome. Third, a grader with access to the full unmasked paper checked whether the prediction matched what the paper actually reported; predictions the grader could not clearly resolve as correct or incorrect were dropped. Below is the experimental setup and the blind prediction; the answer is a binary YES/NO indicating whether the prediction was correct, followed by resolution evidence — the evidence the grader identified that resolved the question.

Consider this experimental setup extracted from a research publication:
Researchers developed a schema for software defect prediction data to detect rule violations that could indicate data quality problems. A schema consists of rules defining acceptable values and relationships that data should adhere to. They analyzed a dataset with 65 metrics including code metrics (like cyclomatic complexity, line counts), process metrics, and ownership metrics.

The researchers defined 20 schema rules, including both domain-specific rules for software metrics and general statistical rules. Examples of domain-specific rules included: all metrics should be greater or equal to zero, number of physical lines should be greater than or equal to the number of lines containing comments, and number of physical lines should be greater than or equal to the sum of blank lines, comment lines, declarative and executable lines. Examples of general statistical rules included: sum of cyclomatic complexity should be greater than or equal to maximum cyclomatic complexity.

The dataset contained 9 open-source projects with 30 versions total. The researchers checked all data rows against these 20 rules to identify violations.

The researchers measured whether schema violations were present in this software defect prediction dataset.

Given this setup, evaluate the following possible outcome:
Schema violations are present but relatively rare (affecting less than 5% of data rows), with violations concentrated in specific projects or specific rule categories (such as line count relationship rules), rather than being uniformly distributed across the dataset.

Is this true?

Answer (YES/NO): YES